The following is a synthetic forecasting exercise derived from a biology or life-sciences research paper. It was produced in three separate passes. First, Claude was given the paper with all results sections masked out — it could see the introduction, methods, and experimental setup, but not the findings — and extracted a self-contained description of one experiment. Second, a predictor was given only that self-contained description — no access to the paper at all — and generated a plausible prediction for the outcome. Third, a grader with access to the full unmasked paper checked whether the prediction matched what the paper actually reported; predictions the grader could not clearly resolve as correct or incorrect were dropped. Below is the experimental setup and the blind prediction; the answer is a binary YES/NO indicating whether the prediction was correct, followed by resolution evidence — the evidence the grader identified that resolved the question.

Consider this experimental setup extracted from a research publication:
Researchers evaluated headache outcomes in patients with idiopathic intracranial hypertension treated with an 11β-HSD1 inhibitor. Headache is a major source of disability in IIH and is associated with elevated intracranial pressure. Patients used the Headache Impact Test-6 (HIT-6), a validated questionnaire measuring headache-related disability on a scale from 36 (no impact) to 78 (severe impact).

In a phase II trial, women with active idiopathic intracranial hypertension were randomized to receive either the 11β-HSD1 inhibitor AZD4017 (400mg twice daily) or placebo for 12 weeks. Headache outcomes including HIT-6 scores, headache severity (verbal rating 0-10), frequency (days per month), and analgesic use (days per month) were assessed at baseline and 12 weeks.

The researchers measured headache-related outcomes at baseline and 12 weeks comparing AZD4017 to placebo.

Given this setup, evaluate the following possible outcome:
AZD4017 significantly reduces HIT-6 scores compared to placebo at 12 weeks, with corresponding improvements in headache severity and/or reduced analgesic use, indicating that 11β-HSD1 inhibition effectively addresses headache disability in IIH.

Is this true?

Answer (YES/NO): NO